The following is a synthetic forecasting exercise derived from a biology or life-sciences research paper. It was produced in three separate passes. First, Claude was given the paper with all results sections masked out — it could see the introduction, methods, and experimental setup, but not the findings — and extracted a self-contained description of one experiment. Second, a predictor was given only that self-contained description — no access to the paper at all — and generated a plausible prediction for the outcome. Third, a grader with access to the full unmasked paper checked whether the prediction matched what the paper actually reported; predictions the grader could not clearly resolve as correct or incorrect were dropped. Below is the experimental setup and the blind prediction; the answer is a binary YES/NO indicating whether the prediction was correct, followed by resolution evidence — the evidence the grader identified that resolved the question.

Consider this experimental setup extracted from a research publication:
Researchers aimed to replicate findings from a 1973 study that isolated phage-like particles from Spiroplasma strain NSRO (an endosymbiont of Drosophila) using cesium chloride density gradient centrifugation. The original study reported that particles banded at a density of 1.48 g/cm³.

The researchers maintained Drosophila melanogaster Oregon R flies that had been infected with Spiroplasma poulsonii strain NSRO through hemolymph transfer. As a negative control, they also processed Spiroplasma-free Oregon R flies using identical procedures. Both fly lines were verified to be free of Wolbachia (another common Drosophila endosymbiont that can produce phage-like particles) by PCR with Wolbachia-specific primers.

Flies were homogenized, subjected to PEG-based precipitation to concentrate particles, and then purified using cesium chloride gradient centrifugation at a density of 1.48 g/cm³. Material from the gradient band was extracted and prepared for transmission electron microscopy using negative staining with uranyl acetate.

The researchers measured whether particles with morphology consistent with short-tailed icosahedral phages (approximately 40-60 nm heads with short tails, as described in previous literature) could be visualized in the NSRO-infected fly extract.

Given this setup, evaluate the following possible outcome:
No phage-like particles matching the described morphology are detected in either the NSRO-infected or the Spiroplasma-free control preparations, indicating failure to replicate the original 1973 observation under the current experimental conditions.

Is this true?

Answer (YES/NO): NO